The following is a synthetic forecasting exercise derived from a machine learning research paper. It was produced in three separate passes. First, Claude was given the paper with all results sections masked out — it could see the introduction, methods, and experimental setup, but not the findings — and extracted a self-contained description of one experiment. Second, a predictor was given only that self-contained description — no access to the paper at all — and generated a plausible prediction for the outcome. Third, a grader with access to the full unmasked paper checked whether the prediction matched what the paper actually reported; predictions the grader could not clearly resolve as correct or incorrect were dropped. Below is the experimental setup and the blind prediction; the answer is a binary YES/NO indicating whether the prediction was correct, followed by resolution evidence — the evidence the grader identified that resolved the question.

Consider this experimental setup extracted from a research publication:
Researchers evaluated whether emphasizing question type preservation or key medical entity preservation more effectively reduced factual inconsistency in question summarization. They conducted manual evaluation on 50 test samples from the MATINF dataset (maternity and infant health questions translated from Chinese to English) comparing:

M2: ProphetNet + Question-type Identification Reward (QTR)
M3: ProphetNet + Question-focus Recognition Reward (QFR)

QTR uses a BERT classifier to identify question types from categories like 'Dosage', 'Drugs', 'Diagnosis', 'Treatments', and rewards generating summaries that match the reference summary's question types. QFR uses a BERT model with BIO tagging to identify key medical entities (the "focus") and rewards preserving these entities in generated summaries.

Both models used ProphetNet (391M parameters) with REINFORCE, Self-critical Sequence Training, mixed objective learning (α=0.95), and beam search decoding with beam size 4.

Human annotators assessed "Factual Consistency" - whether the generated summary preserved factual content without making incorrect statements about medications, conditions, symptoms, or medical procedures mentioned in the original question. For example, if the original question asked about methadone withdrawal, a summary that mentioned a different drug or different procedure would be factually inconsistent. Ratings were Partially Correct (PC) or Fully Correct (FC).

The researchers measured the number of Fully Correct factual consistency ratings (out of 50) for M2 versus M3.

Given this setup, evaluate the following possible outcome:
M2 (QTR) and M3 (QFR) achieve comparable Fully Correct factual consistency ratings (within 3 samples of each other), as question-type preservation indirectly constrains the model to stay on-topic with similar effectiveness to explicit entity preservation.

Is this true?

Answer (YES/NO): NO